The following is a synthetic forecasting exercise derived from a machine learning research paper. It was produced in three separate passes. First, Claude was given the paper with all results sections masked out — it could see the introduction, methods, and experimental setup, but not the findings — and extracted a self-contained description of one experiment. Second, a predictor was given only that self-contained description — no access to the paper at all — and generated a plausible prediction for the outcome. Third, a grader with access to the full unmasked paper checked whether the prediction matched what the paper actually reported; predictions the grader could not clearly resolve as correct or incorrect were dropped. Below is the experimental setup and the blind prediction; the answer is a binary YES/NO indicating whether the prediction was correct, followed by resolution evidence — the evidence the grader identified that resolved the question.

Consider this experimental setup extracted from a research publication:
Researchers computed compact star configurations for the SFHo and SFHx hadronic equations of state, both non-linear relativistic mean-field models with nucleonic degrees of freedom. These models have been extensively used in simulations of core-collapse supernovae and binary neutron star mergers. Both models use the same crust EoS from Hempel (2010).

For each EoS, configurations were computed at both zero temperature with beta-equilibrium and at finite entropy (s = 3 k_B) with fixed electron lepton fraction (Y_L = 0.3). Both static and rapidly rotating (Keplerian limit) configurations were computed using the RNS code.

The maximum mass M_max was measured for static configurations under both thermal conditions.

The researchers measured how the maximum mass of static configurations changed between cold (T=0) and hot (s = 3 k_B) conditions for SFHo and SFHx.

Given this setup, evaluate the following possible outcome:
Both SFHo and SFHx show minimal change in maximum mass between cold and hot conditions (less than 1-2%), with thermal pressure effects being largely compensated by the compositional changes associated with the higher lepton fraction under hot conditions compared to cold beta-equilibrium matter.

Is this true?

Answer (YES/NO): NO